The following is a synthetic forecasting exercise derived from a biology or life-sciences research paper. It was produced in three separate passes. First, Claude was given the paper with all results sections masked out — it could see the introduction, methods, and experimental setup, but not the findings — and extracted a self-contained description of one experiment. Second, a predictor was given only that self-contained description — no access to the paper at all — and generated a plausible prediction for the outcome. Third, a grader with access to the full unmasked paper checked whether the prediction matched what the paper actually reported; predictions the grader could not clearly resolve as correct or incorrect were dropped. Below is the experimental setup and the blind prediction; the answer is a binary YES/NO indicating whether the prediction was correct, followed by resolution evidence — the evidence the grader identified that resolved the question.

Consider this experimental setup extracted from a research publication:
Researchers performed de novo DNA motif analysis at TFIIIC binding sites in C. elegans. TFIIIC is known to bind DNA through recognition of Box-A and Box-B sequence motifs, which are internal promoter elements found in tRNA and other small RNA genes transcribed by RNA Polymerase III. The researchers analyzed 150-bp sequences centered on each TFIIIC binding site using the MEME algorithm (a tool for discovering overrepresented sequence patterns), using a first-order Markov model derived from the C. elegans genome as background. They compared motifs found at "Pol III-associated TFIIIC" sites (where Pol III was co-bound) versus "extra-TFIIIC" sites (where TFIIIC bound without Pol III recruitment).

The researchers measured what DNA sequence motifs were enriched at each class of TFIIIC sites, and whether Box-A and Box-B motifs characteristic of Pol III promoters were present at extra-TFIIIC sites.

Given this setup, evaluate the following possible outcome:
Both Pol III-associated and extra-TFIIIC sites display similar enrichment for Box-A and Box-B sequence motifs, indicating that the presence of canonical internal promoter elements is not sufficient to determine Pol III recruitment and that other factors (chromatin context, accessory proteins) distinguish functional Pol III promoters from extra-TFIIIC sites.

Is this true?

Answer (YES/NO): YES